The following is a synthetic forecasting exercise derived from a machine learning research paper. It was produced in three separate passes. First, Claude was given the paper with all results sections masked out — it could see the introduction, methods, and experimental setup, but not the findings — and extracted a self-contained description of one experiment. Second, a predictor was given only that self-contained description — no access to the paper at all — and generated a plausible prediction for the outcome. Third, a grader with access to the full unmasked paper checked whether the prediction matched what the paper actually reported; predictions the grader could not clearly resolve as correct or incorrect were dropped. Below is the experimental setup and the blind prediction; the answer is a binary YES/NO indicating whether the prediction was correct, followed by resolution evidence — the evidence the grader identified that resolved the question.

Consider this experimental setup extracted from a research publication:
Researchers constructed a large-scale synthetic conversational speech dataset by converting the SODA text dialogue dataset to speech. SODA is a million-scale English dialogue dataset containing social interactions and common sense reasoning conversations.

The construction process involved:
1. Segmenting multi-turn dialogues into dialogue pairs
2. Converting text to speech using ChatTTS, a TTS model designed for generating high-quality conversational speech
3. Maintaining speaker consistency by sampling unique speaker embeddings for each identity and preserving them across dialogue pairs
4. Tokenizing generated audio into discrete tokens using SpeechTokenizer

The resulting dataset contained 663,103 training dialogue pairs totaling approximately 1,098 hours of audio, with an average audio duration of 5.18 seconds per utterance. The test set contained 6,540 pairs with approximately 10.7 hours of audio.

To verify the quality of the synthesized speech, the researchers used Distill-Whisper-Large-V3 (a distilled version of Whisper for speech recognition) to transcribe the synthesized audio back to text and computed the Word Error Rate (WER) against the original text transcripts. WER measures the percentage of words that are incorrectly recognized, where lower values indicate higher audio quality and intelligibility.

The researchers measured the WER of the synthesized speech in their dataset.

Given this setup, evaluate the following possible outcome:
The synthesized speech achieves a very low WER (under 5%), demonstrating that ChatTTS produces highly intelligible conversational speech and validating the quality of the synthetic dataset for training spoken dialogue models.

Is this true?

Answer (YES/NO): NO